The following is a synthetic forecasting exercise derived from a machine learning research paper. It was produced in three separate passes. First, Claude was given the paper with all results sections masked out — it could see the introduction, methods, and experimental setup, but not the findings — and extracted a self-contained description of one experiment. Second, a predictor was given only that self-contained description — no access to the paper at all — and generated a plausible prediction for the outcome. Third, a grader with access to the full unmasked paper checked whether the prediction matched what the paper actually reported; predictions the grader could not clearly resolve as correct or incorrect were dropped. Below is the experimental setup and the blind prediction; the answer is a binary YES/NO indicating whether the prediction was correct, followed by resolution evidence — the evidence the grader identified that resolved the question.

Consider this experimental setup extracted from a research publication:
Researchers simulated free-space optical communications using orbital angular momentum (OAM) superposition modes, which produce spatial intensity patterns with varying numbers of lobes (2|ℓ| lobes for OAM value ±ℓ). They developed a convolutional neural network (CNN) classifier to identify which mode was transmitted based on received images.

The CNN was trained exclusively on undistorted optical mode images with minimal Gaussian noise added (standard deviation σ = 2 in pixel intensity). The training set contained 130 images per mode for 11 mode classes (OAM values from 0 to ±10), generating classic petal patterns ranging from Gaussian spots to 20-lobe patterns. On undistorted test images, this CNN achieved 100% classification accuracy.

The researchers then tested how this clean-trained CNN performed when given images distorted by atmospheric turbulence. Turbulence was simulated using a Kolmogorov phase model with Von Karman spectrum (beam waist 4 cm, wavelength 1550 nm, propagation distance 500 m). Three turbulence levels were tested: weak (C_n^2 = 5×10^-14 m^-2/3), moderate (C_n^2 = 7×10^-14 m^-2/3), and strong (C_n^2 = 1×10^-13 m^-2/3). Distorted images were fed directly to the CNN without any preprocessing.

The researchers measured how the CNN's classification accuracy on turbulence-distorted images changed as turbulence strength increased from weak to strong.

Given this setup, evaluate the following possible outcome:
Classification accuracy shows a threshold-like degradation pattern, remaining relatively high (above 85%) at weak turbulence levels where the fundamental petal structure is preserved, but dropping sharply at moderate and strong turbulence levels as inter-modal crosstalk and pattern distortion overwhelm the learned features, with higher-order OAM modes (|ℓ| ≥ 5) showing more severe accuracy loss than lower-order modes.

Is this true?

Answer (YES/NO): NO